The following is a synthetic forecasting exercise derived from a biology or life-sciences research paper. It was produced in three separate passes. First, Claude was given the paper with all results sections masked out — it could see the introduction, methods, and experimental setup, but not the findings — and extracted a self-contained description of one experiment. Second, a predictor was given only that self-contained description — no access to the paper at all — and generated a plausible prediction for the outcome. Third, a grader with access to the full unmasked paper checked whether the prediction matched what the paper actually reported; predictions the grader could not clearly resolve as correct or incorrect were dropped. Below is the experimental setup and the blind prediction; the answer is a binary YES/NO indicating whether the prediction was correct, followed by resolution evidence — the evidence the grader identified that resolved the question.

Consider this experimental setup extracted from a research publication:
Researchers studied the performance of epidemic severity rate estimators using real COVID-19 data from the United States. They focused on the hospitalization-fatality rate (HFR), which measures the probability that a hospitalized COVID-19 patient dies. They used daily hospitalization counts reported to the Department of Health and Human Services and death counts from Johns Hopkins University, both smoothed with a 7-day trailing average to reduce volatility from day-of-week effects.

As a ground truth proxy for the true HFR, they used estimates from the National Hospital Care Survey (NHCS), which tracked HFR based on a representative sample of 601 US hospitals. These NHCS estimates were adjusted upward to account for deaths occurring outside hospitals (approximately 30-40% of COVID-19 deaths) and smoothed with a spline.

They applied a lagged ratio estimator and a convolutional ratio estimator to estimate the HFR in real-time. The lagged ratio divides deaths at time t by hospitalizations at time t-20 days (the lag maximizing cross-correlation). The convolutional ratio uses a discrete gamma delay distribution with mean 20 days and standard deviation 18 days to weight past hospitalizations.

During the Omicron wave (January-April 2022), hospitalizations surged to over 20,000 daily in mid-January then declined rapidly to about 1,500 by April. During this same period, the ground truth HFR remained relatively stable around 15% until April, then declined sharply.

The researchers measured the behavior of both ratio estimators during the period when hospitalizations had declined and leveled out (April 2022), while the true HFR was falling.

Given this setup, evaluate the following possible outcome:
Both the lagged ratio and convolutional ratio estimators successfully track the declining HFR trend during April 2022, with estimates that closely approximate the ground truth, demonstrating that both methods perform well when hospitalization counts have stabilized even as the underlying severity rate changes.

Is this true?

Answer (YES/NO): NO